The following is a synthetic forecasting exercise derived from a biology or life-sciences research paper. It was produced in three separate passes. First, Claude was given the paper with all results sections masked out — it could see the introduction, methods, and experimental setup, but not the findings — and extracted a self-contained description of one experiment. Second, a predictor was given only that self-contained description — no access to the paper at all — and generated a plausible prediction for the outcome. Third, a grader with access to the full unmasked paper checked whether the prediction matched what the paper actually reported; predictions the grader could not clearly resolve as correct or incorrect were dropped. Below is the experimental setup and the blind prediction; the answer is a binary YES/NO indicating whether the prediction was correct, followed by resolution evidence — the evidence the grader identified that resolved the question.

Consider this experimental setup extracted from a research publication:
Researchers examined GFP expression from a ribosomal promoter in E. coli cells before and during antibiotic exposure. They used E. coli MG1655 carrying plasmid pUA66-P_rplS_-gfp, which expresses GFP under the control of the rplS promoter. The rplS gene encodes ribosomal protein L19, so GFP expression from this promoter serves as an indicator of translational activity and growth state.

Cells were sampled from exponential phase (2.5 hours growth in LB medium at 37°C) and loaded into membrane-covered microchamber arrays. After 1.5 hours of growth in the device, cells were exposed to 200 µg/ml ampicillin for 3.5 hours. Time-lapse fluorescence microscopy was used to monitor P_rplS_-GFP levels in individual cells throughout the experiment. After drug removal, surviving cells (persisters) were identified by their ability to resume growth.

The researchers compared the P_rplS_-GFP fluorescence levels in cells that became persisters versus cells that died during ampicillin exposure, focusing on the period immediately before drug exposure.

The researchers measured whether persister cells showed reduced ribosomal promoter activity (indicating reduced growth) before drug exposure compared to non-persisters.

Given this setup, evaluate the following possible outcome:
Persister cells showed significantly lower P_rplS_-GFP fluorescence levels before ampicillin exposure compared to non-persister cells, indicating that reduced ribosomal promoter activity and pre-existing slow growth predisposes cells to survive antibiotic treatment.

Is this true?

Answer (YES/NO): NO